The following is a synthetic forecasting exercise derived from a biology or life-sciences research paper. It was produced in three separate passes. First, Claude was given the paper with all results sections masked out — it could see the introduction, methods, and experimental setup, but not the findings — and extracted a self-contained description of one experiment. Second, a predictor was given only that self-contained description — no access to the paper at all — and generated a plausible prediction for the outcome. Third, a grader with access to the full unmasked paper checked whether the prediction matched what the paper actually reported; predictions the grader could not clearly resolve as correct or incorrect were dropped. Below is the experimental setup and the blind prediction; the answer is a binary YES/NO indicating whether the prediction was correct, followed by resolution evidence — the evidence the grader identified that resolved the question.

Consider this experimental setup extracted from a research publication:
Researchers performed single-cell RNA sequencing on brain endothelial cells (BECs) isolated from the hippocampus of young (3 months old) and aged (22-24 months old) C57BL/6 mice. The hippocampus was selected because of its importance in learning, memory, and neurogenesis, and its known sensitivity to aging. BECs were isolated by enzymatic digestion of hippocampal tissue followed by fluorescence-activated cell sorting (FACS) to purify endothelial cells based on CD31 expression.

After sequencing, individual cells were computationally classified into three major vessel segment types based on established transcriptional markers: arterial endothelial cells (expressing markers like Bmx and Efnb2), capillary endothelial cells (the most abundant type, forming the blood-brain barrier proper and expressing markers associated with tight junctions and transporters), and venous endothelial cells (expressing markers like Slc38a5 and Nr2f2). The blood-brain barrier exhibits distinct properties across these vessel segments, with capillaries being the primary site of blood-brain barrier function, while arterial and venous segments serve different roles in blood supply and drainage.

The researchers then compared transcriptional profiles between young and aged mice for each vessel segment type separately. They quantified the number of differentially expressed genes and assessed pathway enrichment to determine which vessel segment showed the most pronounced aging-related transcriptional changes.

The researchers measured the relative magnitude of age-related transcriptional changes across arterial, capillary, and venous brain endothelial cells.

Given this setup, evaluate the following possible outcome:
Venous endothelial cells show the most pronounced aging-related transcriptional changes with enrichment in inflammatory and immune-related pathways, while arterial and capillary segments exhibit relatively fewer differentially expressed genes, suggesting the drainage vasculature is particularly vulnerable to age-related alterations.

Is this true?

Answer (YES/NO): NO